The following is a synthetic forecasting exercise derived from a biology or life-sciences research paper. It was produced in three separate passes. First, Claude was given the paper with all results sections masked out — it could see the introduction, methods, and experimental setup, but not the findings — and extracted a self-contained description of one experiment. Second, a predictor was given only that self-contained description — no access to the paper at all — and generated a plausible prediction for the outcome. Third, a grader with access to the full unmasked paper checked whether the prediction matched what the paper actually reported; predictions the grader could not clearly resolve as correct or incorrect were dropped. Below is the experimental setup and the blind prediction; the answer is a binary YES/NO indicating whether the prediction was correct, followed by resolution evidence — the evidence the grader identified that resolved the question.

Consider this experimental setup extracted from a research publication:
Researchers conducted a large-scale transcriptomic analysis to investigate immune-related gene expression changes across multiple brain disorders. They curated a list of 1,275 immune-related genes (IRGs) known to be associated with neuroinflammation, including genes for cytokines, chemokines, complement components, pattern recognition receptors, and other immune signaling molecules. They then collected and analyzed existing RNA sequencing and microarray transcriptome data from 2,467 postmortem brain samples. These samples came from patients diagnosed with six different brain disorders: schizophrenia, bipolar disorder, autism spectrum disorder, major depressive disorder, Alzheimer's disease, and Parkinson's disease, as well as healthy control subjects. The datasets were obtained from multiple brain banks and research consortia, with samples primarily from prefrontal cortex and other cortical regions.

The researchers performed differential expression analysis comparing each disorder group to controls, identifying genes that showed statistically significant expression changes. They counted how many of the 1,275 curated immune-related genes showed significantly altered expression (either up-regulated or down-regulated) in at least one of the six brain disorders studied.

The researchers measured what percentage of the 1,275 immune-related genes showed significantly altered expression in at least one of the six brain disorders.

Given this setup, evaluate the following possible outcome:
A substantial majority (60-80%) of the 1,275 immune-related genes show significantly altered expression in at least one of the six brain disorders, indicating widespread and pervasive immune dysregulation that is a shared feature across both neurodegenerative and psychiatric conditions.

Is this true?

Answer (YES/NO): YES